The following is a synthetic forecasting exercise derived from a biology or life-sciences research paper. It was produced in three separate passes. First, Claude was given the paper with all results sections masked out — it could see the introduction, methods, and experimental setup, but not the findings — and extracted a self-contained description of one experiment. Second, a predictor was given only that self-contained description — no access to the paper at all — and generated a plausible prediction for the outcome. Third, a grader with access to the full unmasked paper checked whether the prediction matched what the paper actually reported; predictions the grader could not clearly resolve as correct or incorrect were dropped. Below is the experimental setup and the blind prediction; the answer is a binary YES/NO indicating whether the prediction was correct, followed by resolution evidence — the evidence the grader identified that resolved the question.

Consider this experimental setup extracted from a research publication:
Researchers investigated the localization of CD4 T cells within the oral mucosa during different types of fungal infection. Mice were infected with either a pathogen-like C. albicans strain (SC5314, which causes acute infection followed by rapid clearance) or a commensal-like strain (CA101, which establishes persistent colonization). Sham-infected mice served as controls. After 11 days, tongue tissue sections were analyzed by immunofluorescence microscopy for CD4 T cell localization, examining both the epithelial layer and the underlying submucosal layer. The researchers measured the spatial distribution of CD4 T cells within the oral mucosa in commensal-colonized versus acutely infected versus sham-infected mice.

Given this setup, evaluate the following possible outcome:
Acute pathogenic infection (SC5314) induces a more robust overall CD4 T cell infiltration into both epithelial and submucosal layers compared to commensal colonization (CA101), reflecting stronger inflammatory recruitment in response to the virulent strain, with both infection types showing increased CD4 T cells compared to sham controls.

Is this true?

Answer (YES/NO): NO